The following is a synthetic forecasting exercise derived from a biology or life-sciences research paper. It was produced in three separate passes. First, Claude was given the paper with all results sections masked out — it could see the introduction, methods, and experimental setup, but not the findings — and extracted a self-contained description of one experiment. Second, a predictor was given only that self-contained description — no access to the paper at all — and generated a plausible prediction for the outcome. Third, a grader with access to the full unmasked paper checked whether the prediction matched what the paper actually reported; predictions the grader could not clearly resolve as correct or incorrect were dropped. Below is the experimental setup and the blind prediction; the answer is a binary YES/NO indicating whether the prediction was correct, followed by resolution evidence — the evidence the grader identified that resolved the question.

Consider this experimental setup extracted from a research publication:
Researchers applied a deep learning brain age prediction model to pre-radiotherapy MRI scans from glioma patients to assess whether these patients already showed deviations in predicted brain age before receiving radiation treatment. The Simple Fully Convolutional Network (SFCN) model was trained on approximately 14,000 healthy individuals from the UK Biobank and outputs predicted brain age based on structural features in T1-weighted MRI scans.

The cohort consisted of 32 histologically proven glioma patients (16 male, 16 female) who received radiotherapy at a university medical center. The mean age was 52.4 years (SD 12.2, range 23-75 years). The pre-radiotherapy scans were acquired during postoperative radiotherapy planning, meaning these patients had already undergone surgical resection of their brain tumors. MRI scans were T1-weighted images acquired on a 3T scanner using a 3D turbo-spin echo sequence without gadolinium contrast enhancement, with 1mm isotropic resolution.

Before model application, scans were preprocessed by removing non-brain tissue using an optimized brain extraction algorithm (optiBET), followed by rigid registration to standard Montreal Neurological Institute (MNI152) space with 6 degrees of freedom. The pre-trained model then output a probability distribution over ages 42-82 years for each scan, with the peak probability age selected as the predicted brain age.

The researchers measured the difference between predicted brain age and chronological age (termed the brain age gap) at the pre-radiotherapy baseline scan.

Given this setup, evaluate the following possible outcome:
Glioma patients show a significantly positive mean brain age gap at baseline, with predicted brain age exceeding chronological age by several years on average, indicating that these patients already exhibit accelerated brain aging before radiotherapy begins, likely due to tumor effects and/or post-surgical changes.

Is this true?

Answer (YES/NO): NO